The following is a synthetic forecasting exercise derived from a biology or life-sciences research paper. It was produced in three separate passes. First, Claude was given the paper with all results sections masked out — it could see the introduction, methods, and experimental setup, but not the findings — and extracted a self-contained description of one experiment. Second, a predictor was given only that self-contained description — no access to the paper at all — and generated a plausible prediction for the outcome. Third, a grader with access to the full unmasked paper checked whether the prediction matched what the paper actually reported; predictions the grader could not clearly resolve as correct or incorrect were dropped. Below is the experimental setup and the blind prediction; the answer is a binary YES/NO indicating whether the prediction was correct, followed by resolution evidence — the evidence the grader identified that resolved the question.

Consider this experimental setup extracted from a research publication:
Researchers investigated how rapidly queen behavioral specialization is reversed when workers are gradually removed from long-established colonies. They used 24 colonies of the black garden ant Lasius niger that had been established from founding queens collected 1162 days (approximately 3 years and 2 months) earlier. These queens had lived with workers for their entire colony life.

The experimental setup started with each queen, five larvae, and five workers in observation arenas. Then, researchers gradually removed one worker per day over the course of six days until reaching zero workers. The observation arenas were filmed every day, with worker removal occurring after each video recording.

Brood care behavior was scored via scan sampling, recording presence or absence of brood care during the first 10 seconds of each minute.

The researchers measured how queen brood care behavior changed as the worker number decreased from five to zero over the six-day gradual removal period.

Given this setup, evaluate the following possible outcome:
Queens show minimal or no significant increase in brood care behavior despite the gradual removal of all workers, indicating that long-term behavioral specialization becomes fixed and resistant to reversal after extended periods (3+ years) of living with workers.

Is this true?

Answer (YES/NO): NO